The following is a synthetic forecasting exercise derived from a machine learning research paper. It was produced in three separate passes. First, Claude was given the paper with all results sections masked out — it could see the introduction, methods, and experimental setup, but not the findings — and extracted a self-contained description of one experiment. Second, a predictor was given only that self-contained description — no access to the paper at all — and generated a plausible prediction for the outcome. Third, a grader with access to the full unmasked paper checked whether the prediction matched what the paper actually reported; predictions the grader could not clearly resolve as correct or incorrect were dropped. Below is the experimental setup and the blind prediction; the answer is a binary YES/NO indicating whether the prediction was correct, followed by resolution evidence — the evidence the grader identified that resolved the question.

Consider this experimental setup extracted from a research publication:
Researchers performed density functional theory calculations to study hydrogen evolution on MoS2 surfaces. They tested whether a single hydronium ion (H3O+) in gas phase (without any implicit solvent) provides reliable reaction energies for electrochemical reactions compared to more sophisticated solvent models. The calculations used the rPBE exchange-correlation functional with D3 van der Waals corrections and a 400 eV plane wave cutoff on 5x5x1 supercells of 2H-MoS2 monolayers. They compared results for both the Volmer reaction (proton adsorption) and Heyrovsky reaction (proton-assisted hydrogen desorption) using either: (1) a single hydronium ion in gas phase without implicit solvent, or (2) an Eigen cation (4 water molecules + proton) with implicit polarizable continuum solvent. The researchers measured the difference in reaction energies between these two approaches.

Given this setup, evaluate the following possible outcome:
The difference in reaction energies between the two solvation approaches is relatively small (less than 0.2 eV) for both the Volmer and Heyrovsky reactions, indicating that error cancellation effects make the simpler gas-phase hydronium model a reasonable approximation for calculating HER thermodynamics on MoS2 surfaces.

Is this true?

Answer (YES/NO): NO